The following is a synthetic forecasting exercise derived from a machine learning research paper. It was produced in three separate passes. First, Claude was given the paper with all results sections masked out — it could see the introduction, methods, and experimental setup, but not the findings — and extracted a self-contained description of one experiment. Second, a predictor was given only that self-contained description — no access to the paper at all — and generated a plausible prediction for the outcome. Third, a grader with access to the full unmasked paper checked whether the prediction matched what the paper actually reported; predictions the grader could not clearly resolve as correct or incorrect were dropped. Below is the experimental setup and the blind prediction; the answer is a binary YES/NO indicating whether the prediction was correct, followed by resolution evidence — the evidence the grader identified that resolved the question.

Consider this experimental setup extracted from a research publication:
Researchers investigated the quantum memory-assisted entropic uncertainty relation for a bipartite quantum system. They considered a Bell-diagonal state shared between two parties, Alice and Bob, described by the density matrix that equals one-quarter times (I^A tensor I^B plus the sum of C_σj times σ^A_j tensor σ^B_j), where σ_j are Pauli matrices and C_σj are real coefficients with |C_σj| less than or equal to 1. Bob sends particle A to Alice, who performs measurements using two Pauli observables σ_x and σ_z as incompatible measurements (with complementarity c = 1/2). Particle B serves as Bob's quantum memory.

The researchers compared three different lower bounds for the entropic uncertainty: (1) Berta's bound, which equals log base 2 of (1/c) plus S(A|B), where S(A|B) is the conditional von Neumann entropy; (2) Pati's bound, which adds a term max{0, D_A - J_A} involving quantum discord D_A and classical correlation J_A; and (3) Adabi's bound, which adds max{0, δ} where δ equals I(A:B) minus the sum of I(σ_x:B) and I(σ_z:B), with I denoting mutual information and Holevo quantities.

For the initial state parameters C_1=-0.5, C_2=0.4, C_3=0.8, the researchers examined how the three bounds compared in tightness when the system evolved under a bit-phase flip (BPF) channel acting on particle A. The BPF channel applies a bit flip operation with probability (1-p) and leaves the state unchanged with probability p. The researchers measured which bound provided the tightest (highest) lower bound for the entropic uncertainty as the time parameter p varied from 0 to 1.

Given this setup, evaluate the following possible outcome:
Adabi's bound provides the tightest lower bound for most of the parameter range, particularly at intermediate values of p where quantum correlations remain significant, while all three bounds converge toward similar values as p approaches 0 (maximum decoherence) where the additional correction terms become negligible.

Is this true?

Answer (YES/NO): NO